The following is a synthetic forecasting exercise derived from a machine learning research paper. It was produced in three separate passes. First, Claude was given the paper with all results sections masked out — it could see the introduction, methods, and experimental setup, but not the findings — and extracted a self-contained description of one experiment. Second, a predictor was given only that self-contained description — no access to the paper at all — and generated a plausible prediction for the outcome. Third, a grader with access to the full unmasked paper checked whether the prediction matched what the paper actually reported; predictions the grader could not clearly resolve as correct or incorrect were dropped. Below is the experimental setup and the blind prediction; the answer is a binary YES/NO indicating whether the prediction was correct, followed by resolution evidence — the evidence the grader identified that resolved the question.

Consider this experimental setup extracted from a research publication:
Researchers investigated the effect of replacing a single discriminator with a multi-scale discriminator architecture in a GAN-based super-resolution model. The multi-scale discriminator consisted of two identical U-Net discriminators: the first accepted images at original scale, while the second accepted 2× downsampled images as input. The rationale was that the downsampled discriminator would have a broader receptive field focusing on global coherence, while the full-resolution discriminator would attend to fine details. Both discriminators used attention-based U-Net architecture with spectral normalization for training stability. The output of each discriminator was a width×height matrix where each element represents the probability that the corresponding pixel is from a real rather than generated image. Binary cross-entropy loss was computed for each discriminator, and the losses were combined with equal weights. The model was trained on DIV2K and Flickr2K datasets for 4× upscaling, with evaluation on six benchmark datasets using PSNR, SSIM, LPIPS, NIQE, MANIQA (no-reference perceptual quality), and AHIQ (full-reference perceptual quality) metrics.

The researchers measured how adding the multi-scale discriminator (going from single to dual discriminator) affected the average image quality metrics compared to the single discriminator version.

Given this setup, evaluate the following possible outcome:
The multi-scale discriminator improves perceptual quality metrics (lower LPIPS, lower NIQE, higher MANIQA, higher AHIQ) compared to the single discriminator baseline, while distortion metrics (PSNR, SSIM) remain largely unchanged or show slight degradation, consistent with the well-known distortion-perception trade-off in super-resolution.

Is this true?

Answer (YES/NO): NO